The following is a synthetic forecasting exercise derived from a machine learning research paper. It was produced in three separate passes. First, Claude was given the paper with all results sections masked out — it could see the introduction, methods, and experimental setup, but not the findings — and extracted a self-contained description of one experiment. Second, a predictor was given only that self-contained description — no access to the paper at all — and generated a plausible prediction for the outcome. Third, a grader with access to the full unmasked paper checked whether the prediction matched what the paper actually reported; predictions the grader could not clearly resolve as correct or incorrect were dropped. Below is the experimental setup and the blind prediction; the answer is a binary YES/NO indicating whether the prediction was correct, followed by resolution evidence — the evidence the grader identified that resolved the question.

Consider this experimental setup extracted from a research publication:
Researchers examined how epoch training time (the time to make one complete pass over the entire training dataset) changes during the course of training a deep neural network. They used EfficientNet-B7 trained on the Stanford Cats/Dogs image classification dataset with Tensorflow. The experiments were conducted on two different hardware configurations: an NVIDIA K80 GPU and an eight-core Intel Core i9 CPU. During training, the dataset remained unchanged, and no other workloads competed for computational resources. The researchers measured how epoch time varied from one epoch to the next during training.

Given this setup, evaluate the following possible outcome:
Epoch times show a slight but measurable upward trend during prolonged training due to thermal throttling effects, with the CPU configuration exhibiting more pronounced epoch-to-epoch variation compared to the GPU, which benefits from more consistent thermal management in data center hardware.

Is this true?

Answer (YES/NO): NO